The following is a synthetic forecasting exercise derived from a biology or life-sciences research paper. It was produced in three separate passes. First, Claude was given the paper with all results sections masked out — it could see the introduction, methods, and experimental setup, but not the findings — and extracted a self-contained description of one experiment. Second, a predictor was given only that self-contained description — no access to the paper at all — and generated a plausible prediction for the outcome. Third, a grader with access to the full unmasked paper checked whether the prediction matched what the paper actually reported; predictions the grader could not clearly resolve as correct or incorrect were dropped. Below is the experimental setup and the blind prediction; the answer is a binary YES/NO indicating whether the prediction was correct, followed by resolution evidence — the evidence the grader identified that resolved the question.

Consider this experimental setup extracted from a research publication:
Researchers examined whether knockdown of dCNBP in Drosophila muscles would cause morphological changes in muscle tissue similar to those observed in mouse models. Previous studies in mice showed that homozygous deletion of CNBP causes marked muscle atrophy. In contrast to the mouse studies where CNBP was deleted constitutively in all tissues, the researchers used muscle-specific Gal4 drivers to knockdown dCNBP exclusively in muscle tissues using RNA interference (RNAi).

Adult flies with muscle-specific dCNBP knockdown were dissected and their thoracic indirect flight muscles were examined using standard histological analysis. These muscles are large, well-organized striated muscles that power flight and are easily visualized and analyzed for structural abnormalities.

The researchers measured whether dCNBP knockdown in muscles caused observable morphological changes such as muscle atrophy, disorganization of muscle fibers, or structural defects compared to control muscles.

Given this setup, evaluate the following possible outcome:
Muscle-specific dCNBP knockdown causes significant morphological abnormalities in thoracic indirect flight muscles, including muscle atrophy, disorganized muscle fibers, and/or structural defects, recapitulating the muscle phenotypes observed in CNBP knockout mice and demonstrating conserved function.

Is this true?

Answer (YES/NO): NO